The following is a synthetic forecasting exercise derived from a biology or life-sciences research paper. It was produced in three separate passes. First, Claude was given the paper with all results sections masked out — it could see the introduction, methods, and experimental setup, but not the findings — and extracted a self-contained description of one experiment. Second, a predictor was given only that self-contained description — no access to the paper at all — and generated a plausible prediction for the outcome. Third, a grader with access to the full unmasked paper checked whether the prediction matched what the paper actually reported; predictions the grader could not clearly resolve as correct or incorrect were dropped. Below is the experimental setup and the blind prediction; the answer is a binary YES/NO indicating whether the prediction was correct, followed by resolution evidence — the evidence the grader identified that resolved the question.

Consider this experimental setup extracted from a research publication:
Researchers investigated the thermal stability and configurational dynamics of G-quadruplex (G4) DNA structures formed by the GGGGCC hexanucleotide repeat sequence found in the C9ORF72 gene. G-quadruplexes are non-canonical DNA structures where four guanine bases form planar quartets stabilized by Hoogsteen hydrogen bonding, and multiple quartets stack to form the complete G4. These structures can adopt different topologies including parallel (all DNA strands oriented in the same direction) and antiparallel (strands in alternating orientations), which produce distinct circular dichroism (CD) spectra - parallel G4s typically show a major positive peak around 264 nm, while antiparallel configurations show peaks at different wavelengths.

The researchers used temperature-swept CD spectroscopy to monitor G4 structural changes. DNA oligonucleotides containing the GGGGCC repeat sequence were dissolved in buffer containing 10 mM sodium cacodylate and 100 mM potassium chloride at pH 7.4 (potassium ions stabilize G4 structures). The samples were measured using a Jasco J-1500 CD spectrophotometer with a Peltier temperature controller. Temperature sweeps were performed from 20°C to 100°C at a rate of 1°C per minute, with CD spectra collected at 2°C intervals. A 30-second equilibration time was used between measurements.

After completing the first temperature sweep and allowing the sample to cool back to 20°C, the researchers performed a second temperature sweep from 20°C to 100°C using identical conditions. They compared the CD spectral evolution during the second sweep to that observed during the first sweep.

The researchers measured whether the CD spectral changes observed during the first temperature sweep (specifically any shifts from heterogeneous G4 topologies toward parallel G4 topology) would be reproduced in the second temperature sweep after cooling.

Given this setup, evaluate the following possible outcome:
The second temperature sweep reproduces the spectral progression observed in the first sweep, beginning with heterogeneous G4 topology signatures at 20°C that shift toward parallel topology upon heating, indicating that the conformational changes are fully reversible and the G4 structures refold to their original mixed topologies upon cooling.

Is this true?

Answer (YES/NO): NO